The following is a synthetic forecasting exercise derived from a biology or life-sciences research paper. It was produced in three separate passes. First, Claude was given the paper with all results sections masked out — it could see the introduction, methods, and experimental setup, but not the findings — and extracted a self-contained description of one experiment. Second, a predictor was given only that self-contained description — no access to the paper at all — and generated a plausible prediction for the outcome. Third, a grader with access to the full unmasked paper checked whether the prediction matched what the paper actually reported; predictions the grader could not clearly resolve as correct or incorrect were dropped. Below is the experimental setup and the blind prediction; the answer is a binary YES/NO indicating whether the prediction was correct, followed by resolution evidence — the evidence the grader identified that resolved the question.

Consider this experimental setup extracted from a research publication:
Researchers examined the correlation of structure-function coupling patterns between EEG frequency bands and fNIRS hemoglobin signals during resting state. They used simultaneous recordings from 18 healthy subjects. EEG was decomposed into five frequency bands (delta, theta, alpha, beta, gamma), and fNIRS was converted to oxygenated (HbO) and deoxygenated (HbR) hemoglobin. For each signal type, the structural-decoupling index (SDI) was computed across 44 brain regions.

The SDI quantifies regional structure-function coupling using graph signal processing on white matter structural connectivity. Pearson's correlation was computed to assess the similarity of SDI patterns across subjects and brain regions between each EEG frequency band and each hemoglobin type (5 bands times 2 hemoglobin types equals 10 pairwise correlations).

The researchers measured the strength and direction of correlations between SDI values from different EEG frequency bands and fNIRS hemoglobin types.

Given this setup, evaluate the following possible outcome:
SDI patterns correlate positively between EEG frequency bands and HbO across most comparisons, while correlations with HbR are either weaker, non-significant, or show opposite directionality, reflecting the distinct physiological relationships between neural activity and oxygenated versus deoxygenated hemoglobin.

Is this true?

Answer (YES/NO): NO